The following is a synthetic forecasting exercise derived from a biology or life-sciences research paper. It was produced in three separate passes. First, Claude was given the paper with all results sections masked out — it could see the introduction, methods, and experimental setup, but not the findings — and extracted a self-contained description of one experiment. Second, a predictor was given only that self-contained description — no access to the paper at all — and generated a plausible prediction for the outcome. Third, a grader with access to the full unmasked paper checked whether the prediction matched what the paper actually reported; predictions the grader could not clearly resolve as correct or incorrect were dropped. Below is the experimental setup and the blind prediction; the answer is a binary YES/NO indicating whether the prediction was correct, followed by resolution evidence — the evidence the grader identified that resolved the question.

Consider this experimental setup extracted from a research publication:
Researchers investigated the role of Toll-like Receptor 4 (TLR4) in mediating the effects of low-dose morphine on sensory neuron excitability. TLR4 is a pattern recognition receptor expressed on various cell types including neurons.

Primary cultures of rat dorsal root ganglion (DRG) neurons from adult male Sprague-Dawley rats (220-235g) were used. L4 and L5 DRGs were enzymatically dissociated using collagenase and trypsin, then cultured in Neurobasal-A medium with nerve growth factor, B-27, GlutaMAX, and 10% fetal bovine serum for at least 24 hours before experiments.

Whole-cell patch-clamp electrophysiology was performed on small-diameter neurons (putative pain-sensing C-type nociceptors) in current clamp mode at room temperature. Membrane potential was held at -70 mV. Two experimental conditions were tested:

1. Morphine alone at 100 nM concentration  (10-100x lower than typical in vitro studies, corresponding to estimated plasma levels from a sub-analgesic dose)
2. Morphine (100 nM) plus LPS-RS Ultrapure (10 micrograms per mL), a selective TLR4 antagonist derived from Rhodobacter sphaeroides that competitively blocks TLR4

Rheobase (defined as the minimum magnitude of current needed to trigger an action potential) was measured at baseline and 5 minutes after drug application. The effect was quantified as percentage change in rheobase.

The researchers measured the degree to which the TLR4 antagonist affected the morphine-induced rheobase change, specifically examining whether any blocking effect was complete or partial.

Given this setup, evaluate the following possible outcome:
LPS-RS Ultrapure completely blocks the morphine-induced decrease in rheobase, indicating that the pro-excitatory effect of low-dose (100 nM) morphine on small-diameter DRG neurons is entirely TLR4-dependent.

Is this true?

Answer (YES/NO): YES